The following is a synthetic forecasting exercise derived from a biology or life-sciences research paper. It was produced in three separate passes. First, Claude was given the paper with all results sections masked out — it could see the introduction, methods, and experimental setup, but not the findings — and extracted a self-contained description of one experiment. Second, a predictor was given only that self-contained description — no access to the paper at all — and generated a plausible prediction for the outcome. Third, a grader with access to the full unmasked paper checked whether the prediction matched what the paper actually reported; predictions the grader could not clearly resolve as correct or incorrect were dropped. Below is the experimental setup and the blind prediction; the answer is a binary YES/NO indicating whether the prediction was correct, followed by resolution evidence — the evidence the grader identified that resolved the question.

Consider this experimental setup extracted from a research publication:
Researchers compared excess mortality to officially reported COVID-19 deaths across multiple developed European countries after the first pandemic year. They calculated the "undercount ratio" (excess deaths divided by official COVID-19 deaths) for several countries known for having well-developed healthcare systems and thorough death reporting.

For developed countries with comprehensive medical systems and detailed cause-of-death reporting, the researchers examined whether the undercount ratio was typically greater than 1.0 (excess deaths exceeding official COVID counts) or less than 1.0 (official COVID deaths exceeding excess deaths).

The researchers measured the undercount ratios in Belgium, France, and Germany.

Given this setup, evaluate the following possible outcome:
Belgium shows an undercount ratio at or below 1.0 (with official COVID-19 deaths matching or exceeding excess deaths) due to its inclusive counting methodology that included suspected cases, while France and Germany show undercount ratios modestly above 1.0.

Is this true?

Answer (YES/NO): NO